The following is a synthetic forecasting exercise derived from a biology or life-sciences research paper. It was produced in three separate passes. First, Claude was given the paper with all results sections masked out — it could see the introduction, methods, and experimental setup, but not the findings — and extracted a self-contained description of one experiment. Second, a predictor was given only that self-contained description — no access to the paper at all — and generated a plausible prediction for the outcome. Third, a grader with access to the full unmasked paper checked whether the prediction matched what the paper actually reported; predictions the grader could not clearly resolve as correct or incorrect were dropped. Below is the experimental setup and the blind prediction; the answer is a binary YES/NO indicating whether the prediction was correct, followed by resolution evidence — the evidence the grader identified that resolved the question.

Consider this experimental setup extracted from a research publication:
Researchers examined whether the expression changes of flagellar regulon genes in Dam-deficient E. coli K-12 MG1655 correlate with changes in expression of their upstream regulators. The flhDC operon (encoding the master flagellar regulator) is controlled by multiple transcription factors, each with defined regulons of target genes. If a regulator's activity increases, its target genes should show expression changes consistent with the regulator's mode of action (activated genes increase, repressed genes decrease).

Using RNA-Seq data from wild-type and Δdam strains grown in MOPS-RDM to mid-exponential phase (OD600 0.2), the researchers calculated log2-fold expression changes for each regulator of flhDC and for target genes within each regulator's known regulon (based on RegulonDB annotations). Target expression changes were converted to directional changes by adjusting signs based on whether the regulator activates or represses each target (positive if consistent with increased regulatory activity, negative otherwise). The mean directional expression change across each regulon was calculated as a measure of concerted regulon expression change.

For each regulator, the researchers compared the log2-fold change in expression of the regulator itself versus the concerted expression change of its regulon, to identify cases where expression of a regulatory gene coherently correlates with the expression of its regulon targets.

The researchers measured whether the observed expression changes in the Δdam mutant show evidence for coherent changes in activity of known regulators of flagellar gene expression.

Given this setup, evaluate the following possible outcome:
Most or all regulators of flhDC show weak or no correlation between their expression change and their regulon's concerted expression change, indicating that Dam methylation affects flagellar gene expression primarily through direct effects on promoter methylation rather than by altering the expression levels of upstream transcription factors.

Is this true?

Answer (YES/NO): NO